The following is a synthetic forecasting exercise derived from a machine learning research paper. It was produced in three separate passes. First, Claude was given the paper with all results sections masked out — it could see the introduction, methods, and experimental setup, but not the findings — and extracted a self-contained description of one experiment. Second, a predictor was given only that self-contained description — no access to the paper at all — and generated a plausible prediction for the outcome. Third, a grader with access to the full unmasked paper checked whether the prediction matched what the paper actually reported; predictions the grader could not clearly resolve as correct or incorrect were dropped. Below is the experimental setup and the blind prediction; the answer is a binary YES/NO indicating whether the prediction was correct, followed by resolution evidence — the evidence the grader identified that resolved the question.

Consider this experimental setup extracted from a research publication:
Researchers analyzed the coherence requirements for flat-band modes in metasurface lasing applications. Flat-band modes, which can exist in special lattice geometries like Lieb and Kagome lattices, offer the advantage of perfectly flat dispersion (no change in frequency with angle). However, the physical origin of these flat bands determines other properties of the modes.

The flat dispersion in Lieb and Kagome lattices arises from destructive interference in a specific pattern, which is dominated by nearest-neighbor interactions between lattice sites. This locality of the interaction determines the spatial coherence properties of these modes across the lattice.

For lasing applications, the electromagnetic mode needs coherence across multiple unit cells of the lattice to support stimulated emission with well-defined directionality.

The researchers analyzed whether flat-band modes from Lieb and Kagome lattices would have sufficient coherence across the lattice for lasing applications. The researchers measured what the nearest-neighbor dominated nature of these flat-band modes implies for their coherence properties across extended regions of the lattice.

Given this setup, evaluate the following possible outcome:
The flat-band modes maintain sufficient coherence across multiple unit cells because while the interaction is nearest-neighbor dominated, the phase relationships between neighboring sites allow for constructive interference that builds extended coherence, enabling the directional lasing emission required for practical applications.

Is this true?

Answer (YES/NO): NO